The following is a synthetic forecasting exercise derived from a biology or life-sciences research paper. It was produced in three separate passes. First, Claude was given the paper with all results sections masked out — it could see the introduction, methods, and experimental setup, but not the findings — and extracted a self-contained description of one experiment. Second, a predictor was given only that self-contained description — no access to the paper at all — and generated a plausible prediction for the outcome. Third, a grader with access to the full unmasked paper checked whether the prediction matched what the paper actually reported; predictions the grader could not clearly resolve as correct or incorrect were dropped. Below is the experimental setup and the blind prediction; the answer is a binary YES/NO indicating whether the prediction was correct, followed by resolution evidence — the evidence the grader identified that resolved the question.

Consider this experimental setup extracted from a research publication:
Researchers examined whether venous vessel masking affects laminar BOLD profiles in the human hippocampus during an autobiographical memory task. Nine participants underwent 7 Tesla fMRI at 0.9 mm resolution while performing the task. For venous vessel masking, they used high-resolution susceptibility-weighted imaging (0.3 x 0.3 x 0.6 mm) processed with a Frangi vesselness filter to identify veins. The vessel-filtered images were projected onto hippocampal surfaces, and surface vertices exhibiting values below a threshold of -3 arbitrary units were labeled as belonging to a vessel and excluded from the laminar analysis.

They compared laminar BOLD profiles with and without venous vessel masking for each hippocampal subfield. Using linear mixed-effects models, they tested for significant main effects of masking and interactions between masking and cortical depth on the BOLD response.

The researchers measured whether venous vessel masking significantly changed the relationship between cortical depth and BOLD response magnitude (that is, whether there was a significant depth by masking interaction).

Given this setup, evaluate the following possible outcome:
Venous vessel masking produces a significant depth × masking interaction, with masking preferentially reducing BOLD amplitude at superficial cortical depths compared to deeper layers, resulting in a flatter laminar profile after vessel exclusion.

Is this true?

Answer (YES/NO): NO